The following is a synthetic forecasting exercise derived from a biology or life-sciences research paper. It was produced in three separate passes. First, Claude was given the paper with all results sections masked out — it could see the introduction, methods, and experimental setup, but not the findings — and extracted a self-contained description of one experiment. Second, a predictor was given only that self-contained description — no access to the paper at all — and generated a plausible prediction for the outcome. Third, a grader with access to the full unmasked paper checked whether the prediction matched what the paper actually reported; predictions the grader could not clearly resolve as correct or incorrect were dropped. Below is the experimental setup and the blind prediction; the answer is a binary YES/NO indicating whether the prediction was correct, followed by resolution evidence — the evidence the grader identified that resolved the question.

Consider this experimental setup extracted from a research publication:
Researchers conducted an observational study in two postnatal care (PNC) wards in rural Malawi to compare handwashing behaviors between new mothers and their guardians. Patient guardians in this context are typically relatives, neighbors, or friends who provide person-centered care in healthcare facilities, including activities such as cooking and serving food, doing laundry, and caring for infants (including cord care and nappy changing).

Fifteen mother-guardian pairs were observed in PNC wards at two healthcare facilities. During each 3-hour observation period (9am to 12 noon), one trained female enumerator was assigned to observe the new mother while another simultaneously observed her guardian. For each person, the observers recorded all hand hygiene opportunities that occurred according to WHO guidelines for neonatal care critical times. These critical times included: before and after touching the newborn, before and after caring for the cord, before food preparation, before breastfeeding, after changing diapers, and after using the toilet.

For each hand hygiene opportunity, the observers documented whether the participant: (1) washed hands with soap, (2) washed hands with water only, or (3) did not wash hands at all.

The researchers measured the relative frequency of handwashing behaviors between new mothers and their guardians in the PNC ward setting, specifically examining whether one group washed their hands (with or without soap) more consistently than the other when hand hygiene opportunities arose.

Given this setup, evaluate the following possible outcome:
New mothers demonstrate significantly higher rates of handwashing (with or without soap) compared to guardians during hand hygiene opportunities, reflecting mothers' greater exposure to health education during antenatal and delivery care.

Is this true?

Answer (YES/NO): NO